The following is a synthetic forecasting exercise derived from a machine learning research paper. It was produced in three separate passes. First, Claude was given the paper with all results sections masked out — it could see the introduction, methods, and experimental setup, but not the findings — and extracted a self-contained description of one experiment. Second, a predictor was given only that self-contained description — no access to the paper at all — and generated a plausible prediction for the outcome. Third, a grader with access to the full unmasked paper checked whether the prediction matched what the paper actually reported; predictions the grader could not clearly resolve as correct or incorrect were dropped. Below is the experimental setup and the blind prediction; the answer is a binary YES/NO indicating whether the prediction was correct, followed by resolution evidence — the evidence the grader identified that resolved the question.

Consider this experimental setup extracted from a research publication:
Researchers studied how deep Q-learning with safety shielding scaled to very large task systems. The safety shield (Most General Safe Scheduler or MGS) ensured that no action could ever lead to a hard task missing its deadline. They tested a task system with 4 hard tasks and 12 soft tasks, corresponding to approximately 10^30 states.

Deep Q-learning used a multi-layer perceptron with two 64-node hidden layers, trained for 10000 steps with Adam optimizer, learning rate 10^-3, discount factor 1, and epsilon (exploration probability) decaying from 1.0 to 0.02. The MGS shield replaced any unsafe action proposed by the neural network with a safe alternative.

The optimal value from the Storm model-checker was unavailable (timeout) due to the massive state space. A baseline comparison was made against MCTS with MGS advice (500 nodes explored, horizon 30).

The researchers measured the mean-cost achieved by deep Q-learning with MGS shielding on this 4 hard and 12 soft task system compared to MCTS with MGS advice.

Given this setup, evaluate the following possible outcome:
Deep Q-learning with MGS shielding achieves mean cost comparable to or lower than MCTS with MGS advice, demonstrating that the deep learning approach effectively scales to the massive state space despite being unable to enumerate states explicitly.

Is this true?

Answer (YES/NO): NO